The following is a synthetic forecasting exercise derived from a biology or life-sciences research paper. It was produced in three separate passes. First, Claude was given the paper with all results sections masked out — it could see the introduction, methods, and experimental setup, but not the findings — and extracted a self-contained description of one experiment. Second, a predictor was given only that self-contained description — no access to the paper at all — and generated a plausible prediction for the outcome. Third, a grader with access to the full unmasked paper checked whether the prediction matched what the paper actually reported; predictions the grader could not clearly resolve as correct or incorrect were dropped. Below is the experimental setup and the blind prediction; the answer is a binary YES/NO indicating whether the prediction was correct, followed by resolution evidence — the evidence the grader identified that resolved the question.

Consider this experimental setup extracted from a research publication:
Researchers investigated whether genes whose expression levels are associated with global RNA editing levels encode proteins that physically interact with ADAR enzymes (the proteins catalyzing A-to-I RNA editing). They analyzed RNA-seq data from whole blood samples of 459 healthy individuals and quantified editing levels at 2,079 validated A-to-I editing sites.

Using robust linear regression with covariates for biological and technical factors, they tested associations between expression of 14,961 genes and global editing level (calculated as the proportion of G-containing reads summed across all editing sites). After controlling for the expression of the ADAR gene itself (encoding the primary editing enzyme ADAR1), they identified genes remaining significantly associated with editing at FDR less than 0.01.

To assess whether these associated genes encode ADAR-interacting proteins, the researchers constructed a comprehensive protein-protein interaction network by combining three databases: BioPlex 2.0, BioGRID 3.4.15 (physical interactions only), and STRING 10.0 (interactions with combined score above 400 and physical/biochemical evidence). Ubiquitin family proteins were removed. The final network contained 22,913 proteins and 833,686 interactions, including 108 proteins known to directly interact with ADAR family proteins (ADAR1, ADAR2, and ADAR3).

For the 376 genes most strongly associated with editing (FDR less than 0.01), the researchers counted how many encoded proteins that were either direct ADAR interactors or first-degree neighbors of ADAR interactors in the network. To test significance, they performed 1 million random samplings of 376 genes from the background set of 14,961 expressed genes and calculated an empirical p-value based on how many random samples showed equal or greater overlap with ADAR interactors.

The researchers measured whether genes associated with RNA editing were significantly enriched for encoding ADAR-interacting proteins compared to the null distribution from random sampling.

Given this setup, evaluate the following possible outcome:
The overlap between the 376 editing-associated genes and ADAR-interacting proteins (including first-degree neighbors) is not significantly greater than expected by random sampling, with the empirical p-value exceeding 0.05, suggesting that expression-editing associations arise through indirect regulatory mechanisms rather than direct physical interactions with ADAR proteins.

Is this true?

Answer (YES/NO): NO